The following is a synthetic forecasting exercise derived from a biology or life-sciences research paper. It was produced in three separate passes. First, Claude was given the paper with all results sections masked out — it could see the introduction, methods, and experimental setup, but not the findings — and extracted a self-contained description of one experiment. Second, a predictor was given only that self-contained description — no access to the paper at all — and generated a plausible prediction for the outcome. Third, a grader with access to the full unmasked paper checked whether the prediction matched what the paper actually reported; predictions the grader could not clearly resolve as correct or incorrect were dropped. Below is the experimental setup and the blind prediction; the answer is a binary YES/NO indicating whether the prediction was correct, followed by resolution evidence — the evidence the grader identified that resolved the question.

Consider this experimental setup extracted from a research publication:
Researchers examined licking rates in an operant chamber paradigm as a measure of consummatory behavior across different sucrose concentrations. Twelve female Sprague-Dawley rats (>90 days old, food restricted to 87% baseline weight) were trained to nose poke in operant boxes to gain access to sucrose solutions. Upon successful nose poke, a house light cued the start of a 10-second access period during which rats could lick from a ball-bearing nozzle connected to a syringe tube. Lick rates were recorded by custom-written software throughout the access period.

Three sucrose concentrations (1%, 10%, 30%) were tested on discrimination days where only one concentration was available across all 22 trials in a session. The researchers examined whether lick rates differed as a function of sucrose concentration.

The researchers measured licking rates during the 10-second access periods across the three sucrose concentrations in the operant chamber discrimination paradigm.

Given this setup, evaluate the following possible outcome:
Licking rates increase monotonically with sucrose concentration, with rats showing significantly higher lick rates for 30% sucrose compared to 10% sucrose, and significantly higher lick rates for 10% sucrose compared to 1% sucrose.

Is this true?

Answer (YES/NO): NO